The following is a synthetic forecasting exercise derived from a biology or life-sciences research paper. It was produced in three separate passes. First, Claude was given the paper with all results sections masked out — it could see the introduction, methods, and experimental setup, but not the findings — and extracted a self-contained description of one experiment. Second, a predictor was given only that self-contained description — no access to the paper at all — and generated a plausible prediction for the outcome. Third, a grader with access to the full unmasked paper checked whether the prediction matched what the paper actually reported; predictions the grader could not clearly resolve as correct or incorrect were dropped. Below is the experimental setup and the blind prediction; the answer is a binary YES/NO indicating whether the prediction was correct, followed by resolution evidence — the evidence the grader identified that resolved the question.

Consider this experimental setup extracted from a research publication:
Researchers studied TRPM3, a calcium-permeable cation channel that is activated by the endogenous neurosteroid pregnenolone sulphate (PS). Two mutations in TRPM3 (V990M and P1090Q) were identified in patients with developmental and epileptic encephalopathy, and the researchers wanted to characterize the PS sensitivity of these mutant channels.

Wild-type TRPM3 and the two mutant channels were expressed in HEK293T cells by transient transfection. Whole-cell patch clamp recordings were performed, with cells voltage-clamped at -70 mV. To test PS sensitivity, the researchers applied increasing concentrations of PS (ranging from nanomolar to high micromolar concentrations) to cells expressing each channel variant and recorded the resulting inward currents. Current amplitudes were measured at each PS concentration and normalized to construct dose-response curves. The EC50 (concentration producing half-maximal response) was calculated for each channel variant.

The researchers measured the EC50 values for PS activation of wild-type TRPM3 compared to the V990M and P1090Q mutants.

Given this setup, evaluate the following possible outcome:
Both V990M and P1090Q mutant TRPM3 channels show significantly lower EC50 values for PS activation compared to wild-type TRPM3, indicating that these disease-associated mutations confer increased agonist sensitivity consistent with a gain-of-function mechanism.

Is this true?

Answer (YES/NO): YES